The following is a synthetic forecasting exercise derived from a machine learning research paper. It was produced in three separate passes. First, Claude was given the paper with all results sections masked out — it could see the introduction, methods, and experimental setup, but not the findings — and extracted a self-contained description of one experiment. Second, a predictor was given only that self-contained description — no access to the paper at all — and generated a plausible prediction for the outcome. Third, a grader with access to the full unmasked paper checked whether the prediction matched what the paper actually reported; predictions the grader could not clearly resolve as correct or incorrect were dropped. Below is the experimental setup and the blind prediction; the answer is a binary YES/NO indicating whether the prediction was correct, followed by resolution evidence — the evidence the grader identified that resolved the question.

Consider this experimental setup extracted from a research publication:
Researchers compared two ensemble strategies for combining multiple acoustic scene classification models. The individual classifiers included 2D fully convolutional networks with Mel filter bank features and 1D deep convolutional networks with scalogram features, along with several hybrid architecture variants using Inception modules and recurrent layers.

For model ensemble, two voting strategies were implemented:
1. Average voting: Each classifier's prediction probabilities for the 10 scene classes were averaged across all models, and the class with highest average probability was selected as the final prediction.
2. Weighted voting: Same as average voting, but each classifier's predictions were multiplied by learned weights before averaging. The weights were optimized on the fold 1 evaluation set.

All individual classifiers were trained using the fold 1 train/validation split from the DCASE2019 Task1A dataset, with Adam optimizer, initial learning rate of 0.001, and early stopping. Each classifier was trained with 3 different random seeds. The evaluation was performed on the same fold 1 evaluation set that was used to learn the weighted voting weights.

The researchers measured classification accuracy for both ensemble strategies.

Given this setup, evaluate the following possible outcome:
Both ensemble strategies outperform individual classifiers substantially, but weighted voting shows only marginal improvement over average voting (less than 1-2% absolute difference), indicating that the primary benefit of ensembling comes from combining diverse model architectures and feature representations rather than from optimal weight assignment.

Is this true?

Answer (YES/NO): NO